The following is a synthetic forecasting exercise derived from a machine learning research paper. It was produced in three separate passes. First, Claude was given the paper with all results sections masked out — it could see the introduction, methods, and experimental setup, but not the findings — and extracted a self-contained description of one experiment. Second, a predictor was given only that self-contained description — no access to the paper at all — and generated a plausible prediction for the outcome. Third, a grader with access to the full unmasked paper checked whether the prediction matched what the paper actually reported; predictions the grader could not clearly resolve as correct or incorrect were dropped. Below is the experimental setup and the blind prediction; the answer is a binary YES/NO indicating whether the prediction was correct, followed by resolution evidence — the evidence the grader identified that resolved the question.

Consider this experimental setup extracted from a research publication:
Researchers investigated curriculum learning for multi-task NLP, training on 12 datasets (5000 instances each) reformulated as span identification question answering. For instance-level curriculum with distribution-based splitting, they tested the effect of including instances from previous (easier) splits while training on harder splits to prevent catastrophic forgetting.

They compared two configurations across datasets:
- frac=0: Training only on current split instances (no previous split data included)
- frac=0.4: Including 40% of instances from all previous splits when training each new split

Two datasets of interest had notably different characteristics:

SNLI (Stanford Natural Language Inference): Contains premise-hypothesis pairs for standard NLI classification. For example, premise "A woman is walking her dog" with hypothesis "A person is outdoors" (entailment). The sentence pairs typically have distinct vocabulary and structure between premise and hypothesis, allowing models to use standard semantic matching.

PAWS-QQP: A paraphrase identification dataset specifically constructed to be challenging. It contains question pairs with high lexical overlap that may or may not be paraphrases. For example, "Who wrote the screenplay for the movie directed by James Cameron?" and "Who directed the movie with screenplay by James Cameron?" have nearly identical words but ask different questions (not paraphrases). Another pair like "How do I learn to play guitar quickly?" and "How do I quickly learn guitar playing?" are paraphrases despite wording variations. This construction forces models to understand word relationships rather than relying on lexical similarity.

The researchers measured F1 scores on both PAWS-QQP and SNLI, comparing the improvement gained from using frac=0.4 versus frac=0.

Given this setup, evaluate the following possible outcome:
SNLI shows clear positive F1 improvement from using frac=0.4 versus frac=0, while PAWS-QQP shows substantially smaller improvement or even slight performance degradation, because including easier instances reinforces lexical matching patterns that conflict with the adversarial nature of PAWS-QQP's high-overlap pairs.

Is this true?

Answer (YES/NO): NO